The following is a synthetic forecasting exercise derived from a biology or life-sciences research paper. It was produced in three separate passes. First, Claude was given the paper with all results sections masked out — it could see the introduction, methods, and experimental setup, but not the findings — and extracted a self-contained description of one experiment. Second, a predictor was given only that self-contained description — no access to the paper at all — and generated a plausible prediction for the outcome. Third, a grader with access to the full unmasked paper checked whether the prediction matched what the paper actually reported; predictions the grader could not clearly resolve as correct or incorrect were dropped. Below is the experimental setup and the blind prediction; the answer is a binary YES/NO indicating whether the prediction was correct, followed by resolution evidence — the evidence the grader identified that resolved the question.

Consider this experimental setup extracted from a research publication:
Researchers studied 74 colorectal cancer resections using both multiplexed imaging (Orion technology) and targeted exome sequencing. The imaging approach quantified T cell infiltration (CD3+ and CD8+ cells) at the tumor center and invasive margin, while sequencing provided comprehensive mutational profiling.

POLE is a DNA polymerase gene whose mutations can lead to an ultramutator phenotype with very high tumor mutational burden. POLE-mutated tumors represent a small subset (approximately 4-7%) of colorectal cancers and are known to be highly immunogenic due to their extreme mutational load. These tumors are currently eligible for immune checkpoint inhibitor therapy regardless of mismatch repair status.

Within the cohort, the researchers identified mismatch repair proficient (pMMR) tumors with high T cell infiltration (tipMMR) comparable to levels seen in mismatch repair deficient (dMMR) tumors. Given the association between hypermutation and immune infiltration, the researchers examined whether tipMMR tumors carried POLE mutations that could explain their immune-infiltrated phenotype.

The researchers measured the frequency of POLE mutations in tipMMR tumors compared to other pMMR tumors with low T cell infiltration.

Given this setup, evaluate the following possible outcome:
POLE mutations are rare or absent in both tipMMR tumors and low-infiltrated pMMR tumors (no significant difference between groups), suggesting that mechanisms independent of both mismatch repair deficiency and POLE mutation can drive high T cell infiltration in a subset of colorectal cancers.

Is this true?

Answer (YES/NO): YES